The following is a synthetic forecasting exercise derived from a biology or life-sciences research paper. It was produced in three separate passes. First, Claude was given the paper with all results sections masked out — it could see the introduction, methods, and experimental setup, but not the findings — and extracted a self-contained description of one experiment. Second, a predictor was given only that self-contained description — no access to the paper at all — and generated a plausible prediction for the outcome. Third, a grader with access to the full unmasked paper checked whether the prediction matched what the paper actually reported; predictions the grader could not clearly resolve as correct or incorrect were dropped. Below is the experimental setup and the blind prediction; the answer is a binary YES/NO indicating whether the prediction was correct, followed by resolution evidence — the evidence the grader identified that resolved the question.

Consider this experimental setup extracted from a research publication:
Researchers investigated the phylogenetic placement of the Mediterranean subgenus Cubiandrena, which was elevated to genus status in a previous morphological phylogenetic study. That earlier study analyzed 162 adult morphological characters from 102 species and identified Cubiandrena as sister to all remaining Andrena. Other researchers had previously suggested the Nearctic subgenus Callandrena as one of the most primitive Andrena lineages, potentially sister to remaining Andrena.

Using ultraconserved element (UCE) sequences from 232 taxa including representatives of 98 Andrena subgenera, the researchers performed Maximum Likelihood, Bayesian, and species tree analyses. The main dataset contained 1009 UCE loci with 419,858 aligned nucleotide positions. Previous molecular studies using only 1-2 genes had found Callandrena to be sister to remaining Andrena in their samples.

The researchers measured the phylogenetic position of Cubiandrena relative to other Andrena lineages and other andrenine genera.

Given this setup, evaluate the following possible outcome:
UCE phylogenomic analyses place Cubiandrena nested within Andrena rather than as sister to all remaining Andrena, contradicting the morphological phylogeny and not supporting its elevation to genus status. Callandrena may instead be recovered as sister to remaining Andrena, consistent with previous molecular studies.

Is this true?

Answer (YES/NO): NO